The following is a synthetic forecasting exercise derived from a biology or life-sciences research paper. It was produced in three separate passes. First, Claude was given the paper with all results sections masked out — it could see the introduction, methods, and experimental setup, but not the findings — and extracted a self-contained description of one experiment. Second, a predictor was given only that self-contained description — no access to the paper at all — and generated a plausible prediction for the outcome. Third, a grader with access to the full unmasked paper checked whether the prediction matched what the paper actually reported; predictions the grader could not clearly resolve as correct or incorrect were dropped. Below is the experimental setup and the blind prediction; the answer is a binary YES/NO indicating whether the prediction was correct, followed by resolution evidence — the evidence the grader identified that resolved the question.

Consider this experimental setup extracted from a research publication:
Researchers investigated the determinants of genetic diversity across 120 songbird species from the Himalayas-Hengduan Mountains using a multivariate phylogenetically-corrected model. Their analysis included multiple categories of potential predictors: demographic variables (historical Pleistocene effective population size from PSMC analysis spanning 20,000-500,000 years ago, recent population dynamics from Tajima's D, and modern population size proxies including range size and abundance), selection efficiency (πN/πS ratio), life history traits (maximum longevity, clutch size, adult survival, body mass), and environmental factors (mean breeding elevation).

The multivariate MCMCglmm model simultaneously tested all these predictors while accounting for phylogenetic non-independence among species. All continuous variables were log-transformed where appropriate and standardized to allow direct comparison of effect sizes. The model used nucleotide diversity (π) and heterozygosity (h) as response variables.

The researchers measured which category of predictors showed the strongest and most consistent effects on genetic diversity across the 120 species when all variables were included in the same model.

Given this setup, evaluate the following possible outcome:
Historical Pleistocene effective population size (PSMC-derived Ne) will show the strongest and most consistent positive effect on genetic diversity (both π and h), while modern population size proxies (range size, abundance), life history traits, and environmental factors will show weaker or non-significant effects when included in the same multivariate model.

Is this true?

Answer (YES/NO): YES